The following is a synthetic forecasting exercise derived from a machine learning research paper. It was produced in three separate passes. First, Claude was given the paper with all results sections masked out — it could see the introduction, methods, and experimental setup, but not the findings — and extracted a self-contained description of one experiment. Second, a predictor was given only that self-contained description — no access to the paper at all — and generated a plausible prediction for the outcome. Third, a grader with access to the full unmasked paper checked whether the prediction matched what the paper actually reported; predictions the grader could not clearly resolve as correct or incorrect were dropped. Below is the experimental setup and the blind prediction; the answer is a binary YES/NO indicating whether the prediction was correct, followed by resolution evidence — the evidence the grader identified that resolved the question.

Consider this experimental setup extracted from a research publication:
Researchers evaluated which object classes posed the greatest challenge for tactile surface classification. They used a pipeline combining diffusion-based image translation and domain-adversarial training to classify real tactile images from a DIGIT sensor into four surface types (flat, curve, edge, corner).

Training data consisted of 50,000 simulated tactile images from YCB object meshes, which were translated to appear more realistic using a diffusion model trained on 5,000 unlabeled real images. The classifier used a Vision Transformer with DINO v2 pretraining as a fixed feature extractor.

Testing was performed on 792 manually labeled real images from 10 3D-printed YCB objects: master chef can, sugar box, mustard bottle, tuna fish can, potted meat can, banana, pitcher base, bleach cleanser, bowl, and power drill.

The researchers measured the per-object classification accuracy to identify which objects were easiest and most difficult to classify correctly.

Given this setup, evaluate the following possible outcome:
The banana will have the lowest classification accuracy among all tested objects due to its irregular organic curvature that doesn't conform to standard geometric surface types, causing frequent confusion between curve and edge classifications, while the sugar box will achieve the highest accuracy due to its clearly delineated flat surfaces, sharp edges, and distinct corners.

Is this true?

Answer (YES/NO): NO